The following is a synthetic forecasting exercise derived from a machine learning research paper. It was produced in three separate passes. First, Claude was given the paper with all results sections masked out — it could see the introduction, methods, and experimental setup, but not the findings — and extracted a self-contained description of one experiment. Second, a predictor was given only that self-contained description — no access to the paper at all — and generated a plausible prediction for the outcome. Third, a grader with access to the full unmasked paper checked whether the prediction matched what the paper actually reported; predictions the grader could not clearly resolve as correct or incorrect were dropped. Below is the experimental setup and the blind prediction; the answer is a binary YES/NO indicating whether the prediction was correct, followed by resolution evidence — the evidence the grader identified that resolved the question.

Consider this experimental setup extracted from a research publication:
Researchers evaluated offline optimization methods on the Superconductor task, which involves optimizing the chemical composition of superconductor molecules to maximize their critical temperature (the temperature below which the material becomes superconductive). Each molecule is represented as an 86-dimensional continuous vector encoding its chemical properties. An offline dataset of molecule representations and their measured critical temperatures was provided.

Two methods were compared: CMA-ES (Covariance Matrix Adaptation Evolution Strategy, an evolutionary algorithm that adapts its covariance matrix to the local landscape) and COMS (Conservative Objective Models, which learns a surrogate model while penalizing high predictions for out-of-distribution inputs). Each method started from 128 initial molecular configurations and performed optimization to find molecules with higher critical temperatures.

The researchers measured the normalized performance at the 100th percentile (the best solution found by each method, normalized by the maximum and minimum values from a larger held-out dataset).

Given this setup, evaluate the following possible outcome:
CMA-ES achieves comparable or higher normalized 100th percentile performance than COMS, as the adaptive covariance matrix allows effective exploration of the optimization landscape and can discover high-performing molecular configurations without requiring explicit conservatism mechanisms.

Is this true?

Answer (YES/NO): YES